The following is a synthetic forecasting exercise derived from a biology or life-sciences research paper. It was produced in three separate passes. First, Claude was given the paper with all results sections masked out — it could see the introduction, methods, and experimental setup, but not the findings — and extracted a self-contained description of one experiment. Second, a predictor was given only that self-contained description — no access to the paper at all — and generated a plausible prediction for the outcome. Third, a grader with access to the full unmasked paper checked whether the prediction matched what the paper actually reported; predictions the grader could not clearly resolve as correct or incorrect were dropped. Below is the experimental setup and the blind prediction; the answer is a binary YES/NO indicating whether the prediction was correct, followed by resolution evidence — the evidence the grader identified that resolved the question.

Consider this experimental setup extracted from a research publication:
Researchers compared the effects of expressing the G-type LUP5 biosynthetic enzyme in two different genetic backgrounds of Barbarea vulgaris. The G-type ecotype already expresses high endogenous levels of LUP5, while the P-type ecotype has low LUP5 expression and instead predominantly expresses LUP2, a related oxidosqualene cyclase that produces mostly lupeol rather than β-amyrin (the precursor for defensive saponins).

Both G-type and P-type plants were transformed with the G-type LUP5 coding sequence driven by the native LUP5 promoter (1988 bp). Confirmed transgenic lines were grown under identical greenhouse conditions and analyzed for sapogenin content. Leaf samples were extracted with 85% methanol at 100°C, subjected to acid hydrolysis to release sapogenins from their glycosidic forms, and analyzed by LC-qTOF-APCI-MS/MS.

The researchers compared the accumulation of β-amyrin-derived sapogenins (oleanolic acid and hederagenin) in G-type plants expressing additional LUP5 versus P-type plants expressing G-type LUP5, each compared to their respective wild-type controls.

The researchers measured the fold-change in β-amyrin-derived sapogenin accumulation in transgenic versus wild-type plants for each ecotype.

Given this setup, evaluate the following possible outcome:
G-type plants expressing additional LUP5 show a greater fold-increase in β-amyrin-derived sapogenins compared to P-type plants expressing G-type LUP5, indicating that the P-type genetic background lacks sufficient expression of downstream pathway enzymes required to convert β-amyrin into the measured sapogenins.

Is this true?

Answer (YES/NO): NO